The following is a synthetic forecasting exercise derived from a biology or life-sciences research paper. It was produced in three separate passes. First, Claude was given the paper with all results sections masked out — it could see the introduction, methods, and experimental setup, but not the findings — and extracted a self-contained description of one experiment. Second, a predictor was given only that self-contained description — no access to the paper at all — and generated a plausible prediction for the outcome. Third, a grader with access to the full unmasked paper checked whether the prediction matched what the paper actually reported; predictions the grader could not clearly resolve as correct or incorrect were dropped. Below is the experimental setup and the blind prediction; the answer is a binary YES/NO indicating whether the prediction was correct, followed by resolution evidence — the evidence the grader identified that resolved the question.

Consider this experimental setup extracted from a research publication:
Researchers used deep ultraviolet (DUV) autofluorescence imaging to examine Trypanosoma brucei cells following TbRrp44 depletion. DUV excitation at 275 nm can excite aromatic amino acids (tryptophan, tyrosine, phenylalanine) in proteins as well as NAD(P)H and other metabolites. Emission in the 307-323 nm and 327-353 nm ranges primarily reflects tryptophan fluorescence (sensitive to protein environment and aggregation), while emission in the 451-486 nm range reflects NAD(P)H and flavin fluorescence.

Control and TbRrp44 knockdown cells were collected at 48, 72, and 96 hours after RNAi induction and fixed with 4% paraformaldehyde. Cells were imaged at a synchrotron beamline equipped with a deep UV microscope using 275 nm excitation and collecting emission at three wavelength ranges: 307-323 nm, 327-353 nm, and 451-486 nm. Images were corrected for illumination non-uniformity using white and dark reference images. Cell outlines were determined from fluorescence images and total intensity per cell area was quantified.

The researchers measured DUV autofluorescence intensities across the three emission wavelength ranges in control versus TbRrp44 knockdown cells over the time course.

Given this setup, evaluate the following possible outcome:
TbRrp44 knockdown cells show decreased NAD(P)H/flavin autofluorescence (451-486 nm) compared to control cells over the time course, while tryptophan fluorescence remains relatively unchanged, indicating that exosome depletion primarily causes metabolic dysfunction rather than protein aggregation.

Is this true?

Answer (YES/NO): NO